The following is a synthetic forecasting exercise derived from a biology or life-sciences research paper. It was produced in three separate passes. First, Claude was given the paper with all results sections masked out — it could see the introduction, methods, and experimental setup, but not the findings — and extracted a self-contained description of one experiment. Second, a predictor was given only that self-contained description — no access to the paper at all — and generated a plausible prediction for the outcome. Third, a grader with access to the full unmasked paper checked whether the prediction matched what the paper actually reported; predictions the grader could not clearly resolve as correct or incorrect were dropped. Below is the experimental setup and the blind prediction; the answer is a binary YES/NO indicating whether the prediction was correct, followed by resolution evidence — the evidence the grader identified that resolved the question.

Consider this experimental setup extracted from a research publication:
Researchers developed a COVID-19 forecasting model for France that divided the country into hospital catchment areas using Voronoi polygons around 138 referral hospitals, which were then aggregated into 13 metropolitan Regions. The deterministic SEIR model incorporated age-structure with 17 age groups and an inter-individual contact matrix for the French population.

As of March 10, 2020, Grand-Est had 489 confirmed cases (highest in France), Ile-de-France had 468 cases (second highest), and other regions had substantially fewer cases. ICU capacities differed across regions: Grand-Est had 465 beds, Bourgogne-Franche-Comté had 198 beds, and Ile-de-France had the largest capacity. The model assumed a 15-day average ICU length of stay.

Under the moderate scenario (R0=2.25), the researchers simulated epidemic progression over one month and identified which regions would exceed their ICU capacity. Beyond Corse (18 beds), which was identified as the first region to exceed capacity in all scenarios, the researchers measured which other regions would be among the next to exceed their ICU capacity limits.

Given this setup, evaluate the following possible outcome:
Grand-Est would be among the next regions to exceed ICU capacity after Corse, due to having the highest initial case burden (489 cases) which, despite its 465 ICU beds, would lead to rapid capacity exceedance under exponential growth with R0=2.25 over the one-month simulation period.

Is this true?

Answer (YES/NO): YES